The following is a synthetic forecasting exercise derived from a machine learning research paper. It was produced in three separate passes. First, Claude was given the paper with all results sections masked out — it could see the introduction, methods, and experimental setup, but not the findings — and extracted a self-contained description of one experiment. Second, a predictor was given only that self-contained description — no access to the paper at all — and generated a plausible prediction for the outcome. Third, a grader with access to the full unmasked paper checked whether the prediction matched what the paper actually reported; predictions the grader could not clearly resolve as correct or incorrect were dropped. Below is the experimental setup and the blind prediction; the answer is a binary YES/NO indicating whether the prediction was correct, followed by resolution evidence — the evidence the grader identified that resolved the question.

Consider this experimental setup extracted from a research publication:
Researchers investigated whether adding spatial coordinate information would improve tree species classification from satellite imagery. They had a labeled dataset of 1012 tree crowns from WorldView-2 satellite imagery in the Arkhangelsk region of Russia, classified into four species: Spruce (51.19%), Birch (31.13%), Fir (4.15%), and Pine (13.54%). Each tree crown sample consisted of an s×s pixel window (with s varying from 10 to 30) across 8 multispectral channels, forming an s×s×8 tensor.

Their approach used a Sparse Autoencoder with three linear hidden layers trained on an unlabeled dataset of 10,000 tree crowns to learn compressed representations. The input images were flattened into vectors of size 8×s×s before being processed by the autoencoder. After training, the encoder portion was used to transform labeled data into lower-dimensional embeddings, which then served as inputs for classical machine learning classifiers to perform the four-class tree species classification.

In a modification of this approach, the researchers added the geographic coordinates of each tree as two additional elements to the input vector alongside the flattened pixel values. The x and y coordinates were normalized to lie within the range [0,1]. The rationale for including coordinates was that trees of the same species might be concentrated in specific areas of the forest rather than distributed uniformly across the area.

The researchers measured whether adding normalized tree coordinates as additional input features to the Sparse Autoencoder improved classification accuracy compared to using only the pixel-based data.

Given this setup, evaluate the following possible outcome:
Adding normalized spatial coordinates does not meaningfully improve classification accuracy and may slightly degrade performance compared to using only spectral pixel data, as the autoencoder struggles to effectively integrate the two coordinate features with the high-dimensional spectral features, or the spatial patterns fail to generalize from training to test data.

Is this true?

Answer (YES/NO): YES